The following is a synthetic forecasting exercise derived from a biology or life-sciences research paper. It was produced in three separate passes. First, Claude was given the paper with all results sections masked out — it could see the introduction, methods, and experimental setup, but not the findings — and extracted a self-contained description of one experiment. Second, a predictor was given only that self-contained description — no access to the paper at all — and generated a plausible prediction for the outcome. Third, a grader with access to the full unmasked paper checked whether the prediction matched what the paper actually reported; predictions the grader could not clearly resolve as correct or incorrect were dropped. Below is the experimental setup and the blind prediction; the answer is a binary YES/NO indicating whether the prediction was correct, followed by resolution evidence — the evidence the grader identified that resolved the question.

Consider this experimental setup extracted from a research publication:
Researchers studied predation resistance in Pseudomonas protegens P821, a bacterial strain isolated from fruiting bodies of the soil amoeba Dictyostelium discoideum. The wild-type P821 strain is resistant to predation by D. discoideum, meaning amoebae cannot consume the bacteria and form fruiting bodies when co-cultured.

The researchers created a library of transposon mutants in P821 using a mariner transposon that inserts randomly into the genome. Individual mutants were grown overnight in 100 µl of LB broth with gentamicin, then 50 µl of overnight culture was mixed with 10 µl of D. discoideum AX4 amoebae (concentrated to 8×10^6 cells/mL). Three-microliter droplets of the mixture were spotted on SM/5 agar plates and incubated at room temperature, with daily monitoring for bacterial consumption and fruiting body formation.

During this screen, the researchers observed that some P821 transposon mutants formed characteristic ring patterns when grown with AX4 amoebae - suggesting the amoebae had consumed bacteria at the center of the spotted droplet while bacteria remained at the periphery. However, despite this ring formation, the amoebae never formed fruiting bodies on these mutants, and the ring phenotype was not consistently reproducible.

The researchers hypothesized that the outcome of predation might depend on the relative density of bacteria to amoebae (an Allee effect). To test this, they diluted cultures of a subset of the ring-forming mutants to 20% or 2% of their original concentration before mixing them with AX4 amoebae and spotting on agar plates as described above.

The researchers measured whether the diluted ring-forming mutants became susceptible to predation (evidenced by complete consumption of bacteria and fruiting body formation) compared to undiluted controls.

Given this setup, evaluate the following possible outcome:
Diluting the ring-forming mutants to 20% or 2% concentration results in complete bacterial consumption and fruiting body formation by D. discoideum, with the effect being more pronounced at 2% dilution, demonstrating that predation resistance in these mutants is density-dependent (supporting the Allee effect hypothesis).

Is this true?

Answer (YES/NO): NO